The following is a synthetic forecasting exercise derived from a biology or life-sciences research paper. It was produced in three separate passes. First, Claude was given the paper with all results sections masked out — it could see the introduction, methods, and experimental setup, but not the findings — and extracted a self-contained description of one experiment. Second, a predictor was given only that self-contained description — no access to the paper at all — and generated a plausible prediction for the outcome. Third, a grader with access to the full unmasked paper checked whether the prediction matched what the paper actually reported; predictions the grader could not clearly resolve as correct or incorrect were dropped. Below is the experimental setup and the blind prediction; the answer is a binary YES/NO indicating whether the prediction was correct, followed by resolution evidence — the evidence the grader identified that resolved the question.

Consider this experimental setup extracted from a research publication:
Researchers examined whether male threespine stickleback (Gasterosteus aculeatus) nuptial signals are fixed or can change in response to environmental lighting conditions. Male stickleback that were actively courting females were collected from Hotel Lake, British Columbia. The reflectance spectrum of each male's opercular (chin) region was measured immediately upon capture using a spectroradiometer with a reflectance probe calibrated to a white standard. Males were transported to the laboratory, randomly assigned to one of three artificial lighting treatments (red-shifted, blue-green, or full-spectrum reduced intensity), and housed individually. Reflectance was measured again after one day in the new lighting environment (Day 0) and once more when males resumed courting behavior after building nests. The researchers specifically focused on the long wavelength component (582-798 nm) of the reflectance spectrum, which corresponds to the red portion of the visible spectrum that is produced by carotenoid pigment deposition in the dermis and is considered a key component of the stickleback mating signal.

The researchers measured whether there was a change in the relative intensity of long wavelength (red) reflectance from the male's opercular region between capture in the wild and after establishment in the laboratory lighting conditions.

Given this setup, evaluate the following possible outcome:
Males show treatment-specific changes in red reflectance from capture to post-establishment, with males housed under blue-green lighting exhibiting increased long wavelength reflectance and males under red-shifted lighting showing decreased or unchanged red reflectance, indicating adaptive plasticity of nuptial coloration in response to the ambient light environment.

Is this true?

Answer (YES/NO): NO